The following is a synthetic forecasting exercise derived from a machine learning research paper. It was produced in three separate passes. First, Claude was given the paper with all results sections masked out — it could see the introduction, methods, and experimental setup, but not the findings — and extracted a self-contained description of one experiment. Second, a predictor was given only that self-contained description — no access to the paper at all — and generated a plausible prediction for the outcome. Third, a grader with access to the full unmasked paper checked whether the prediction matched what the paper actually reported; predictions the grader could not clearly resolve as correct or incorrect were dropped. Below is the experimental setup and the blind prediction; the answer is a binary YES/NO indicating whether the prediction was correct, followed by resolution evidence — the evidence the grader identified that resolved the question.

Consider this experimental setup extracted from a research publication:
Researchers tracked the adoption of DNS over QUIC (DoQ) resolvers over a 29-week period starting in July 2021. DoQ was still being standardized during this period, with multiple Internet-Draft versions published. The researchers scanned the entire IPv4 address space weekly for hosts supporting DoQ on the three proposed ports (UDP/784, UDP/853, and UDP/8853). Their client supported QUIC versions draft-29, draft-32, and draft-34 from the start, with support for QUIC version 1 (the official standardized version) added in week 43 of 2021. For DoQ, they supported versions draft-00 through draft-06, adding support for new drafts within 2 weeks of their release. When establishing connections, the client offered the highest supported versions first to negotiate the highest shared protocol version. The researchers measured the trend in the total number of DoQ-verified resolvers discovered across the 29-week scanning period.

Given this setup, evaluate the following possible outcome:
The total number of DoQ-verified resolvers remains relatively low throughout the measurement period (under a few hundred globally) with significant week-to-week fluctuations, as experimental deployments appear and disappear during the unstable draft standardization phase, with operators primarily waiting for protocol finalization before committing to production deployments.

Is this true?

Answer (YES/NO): NO